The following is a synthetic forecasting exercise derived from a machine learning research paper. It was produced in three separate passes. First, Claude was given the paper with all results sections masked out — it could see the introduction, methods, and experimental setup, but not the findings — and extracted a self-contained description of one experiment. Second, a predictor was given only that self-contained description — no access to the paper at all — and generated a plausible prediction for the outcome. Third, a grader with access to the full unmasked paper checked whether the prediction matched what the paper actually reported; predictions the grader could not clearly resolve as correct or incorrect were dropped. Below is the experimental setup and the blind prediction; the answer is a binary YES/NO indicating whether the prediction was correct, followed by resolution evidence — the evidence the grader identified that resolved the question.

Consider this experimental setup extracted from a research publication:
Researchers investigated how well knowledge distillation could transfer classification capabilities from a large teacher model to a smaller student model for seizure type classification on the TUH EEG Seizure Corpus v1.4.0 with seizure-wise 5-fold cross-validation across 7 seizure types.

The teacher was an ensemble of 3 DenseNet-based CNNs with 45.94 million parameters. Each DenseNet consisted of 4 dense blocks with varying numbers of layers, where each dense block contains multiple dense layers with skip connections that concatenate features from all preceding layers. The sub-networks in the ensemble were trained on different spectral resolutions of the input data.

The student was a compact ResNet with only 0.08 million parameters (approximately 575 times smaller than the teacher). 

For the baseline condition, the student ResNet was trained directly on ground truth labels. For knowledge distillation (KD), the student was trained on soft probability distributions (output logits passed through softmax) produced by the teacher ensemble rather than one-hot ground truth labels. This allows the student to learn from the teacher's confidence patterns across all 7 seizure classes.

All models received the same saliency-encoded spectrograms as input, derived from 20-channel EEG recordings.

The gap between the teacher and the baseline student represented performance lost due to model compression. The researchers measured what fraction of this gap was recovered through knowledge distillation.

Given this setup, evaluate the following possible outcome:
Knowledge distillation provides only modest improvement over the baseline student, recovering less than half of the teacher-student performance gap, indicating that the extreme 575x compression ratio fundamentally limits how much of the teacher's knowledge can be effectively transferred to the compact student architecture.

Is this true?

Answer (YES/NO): YES